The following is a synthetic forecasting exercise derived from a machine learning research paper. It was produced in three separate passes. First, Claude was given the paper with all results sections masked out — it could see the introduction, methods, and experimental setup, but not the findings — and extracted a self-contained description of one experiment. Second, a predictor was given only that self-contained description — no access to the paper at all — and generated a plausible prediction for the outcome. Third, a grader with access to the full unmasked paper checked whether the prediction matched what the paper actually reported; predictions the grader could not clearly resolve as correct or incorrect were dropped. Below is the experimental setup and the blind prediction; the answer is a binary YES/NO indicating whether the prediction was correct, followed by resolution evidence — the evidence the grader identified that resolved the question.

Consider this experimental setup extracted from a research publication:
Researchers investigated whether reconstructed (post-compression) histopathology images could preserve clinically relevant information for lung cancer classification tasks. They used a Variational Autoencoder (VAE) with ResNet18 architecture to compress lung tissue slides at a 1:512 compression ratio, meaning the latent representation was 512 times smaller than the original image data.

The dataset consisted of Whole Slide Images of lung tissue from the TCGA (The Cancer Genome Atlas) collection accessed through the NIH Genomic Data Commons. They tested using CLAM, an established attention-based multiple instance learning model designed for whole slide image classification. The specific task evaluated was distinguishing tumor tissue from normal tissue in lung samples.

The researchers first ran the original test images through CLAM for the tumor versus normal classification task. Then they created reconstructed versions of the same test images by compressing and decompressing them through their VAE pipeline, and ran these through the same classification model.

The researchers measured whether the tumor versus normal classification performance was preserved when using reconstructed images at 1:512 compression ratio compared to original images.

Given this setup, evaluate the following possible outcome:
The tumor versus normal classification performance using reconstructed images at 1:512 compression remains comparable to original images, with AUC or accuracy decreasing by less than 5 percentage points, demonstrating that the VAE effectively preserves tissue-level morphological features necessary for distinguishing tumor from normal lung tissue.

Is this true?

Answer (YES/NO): YES